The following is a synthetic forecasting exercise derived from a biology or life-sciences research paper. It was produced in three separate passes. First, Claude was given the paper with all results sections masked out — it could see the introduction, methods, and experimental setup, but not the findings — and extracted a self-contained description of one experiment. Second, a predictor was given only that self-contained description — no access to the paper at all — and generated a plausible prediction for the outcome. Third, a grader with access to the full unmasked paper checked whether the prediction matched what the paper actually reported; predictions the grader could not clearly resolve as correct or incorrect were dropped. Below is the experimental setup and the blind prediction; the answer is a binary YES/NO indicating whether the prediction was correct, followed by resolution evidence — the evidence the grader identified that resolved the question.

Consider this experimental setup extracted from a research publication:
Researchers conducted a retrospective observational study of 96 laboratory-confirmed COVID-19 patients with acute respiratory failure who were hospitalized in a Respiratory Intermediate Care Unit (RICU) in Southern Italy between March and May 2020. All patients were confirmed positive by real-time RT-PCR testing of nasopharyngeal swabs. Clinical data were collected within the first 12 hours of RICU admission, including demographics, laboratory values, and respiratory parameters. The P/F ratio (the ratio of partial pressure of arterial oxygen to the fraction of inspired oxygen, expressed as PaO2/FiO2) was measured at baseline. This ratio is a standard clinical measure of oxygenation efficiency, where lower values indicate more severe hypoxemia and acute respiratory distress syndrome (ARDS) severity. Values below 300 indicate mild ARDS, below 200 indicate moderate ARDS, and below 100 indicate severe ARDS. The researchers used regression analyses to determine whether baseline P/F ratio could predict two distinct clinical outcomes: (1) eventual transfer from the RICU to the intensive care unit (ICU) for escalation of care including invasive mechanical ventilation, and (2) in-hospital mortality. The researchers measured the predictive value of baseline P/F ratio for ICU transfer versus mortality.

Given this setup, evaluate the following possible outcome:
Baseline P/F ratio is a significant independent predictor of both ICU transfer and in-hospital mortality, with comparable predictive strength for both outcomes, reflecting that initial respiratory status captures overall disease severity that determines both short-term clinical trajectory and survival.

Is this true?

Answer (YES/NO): NO